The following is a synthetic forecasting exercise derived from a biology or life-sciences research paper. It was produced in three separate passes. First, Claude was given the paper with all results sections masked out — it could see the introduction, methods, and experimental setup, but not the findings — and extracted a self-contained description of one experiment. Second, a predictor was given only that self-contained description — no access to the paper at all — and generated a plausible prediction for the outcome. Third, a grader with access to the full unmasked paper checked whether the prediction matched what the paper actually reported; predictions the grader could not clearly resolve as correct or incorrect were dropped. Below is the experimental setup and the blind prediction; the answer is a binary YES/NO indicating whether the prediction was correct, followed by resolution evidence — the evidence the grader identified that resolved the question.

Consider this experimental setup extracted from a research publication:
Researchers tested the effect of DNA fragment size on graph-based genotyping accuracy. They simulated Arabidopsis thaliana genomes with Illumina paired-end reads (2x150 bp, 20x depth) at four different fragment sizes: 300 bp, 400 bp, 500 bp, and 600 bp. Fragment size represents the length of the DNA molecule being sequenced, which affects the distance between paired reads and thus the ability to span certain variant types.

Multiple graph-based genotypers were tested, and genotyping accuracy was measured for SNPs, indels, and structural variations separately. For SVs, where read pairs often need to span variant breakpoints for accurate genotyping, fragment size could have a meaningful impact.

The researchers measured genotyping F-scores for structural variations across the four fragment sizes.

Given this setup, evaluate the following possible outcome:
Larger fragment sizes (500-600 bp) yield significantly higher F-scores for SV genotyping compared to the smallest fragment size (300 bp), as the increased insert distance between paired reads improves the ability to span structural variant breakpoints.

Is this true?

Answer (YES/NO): NO